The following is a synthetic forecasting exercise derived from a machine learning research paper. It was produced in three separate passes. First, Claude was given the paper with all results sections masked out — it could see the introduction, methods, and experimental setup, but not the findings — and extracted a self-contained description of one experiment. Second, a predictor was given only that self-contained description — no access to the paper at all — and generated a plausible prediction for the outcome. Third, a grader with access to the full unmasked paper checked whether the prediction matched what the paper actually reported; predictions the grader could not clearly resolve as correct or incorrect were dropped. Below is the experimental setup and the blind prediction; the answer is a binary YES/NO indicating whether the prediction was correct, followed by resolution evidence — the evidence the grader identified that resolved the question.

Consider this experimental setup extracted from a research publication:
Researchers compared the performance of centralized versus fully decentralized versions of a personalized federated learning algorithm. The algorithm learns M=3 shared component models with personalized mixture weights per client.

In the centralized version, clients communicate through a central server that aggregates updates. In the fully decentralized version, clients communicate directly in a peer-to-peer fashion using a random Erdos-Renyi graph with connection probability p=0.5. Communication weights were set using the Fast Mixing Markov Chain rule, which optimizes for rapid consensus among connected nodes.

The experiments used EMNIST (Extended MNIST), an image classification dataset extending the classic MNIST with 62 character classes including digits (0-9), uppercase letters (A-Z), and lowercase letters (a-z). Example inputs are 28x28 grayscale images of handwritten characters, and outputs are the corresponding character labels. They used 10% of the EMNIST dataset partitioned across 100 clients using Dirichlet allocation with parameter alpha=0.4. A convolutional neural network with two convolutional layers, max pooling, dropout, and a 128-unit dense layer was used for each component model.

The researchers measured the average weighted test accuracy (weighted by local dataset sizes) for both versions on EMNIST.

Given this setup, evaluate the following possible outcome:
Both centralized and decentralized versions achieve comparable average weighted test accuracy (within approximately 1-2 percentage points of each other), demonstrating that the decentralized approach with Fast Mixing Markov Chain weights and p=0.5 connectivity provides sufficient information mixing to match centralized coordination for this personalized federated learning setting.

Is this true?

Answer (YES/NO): YES